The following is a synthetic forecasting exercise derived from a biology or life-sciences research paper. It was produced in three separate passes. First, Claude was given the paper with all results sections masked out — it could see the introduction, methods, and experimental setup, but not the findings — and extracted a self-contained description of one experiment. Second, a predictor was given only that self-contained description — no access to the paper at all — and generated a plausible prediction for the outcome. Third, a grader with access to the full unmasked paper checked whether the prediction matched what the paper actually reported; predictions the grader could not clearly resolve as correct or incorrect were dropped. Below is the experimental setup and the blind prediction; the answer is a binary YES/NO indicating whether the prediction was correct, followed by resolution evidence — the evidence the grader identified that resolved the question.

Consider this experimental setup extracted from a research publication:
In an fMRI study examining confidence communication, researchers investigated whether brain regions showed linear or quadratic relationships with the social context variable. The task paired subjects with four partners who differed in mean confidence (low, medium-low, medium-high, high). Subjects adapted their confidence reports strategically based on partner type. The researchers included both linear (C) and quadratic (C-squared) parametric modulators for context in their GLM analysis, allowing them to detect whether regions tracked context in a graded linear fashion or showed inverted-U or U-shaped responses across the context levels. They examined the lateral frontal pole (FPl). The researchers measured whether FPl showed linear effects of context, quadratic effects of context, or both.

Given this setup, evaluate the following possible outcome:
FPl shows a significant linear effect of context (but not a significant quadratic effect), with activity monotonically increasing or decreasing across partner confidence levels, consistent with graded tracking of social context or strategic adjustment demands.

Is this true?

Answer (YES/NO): NO